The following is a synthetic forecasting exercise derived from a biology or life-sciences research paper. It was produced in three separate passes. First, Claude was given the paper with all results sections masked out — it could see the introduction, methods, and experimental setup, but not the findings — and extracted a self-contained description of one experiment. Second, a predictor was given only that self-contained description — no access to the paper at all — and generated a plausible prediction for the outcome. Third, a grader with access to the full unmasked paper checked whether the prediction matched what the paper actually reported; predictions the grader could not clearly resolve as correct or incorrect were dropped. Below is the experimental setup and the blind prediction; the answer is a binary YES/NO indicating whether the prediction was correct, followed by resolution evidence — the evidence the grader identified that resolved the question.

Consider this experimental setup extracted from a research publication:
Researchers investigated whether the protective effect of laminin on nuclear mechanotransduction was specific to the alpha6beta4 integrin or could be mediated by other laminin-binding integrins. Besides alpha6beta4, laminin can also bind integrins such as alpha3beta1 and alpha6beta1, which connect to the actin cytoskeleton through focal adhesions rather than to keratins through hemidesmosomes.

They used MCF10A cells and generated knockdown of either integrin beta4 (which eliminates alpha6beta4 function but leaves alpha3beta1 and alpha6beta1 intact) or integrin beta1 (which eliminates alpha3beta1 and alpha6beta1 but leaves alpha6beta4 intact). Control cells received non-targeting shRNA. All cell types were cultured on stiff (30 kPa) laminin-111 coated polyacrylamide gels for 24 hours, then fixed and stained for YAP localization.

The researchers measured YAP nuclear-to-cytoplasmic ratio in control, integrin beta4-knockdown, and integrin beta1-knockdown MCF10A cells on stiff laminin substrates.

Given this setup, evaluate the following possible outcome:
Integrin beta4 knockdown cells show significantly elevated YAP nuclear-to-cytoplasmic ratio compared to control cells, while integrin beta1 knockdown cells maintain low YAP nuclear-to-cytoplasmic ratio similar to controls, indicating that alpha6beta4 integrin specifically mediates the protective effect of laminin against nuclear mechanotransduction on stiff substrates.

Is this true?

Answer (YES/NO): YES